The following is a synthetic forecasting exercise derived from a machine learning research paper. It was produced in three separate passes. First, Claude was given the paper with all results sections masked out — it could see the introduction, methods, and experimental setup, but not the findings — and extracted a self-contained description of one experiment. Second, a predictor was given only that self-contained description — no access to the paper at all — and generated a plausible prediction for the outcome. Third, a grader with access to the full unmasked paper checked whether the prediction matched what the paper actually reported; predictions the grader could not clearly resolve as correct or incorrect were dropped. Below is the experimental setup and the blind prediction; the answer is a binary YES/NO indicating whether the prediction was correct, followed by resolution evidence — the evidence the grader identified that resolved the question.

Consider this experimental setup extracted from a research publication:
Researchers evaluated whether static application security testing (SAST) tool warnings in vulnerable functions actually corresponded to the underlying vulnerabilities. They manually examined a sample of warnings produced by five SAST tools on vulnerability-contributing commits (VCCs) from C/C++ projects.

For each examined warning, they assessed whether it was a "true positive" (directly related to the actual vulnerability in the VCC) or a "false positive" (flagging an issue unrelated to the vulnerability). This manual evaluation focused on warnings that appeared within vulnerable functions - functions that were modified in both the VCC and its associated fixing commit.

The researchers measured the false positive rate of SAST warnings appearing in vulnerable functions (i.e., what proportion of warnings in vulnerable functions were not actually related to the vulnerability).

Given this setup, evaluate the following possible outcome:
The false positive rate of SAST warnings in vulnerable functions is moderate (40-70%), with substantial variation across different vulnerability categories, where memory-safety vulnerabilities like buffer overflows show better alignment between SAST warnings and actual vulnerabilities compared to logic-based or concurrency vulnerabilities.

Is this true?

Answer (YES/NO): NO